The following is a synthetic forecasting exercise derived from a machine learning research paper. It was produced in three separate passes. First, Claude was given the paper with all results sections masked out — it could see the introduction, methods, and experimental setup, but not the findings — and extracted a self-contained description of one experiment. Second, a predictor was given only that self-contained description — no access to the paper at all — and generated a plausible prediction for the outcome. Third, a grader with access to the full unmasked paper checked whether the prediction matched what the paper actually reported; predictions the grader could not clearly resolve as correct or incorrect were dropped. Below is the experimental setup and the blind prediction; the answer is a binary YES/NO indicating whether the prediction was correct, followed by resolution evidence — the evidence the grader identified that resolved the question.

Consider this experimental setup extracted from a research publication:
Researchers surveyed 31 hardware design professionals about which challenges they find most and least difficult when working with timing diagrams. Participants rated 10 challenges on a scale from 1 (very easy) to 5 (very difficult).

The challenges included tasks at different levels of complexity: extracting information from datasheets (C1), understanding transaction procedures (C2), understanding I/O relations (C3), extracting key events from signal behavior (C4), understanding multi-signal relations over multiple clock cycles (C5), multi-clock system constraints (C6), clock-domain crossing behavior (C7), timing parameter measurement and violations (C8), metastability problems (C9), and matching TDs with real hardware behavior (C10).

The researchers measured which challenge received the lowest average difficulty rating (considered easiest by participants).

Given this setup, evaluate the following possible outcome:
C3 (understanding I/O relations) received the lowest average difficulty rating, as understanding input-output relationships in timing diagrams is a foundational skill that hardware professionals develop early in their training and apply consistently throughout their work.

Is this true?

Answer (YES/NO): NO